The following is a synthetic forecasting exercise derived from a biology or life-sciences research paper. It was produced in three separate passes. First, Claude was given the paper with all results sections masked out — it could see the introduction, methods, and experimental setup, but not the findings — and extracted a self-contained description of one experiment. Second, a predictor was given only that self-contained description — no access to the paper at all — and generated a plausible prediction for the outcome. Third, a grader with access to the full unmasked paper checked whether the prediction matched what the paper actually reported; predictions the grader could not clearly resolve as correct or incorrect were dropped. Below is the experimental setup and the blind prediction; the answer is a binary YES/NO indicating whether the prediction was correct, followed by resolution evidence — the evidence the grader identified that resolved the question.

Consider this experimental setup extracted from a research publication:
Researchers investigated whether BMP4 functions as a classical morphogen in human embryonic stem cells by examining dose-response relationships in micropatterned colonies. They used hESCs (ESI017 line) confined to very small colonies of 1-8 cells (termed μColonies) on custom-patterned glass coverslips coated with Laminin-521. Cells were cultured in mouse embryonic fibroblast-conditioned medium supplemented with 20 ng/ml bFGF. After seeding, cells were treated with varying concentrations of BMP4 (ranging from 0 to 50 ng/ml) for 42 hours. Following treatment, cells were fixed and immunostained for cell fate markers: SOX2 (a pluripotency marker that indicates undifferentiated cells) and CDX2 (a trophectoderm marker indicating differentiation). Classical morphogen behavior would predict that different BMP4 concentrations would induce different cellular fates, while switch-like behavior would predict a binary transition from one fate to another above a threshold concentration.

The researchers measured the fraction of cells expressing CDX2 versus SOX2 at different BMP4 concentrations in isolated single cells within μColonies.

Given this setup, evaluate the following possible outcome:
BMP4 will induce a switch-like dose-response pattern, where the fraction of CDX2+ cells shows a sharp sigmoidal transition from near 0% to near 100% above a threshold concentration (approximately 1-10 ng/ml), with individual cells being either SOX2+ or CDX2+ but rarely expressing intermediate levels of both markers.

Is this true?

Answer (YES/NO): YES